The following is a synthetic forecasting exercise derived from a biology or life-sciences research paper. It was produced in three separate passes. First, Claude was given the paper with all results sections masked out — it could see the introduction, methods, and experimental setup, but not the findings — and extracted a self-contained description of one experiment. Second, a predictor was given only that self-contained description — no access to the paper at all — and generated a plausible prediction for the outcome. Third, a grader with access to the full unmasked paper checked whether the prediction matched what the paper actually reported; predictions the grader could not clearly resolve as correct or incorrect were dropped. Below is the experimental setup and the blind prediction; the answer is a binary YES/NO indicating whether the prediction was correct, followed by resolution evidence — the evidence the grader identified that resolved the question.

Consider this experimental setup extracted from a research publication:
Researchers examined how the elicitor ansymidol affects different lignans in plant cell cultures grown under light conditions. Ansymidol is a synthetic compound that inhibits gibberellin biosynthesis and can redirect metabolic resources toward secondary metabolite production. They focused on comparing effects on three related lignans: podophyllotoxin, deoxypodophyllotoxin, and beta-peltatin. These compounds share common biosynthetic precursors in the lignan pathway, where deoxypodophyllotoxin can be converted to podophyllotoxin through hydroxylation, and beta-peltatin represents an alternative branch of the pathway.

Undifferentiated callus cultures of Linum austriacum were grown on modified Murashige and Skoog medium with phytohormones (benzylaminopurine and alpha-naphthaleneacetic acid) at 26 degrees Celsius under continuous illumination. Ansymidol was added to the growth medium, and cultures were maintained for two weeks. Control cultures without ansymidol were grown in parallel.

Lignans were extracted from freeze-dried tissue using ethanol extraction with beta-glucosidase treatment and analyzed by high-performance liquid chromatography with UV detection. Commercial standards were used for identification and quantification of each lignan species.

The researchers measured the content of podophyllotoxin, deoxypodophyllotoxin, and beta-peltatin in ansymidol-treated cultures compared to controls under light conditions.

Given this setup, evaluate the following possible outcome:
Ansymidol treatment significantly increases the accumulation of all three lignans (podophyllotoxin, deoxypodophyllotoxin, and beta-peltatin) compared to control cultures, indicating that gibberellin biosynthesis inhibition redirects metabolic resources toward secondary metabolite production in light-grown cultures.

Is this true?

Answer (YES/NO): NO